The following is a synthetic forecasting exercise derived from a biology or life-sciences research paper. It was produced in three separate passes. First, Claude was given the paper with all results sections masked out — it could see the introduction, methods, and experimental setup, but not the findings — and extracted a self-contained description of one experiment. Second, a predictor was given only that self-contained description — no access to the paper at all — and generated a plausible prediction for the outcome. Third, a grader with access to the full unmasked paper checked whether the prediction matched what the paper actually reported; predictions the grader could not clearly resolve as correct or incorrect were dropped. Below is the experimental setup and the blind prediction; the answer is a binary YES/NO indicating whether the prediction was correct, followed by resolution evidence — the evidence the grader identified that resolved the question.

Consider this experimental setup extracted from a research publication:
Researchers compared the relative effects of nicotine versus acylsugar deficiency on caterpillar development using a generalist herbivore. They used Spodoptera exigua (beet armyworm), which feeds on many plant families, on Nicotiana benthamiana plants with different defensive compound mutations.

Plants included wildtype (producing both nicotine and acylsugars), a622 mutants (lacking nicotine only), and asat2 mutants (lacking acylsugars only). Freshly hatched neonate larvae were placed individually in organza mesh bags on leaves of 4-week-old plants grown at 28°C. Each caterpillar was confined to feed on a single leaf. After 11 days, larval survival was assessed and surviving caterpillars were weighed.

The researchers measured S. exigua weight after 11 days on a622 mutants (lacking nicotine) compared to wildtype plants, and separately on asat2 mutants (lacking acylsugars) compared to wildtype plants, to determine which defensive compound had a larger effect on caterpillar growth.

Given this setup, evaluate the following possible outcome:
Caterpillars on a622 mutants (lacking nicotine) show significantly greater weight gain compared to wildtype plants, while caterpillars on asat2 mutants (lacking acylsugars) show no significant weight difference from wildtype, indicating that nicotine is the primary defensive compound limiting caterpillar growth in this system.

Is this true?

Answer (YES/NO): NO